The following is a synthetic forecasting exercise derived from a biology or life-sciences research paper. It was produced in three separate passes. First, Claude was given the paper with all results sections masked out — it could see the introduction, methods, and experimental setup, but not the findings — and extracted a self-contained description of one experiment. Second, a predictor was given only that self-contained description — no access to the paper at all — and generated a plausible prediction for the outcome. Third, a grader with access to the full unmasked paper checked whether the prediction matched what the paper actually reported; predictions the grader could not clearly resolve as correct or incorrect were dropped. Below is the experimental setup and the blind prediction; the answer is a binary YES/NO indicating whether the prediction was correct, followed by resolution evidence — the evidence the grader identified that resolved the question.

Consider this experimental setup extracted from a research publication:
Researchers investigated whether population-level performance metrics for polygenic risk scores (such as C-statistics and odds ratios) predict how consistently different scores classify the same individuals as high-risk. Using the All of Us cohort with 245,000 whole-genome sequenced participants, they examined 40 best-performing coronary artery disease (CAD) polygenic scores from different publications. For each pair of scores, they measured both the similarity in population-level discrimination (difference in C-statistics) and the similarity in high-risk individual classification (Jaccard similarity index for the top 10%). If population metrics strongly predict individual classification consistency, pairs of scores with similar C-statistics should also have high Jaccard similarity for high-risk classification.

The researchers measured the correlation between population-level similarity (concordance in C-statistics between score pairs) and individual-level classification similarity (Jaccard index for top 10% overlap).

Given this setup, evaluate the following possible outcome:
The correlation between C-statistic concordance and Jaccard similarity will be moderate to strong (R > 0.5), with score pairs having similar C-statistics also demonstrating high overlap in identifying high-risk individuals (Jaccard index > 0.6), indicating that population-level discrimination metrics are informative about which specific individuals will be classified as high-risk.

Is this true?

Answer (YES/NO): NO